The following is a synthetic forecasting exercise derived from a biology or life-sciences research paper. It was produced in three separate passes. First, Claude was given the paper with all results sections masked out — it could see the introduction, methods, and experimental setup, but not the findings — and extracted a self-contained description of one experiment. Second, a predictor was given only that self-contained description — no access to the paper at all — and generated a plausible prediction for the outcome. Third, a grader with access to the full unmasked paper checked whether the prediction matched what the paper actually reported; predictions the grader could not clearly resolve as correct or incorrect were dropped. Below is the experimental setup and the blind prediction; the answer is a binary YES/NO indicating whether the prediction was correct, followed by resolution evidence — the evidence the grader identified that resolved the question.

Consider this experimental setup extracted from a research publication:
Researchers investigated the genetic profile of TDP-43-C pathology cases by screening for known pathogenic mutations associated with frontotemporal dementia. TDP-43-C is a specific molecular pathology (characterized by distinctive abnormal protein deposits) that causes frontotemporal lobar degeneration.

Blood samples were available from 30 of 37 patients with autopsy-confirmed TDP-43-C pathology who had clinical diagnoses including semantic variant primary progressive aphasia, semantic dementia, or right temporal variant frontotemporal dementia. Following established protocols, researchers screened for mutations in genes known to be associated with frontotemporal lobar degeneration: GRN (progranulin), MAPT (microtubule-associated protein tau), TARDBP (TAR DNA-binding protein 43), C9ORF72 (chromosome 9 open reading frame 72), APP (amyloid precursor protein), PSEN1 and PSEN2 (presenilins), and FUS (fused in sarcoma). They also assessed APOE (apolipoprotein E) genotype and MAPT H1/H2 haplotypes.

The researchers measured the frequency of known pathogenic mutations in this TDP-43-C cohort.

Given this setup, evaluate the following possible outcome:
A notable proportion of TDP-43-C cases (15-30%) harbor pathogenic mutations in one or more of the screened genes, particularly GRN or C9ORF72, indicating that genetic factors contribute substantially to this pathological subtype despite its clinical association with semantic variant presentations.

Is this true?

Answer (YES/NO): NO